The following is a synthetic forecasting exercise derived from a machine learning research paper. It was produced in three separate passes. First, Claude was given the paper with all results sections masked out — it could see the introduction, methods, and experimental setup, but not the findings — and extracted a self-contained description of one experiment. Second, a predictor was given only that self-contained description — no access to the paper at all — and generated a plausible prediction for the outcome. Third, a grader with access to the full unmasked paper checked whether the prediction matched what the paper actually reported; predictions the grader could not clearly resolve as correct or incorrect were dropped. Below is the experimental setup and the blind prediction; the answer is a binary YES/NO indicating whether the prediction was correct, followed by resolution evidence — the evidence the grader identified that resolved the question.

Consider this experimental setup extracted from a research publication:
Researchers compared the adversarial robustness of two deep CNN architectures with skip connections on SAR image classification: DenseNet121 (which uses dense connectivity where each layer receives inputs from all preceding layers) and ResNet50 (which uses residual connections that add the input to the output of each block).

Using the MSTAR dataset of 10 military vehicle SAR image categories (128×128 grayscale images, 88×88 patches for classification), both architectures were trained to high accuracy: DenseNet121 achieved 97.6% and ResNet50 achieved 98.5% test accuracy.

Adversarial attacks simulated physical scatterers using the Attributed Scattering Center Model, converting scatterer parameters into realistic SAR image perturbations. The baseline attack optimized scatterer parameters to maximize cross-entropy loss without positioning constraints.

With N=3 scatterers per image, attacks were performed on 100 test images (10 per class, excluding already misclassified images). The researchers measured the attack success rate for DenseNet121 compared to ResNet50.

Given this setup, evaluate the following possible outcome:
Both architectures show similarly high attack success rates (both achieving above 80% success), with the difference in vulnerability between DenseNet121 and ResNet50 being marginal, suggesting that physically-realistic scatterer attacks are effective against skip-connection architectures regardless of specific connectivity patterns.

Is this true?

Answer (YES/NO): NO